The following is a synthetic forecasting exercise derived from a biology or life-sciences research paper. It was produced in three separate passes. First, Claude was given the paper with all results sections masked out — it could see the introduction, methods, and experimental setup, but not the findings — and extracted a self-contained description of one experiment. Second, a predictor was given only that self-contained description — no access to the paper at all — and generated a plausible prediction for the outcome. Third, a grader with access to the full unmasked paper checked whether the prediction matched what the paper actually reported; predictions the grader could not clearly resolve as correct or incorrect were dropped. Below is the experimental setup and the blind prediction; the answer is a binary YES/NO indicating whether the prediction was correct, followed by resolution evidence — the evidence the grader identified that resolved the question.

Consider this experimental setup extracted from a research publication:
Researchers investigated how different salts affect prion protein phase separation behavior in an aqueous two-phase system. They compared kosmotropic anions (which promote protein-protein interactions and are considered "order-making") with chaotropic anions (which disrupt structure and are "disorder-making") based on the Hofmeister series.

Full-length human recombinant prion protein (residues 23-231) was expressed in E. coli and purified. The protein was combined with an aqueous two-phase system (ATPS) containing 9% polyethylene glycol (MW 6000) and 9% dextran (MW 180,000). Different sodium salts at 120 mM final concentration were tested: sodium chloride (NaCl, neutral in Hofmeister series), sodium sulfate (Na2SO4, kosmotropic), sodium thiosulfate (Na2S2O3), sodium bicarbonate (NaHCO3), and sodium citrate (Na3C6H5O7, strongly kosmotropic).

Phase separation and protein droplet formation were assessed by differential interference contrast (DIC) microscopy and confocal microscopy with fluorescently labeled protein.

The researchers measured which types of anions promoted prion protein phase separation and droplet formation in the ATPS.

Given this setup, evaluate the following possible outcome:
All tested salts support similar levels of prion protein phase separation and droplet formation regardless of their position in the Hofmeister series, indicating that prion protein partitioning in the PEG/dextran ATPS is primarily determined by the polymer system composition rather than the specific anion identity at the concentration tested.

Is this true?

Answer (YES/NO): NO